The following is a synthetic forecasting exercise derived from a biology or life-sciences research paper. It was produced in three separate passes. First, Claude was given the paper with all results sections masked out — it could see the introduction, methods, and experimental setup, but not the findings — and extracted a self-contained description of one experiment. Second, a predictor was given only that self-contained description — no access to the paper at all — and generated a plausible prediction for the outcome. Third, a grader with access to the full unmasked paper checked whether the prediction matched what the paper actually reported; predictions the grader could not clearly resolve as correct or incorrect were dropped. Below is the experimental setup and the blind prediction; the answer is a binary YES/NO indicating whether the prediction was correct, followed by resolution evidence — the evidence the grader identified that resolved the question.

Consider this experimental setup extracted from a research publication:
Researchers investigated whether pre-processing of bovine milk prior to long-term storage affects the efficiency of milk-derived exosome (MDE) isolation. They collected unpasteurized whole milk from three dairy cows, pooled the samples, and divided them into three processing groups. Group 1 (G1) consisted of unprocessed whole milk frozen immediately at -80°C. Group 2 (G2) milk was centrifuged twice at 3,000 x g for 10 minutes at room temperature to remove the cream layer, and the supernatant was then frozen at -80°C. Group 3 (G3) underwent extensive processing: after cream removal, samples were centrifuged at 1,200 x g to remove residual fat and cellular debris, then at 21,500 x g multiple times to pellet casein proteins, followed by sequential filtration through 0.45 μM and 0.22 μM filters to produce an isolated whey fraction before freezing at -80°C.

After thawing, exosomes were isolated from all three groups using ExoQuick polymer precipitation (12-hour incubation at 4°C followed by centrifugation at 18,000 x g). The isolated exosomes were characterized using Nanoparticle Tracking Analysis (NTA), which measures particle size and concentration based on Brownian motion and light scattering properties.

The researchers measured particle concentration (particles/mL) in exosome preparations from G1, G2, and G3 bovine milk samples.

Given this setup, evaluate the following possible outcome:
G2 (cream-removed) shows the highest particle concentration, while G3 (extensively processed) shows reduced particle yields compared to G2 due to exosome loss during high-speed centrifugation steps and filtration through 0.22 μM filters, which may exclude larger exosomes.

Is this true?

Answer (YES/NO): NO